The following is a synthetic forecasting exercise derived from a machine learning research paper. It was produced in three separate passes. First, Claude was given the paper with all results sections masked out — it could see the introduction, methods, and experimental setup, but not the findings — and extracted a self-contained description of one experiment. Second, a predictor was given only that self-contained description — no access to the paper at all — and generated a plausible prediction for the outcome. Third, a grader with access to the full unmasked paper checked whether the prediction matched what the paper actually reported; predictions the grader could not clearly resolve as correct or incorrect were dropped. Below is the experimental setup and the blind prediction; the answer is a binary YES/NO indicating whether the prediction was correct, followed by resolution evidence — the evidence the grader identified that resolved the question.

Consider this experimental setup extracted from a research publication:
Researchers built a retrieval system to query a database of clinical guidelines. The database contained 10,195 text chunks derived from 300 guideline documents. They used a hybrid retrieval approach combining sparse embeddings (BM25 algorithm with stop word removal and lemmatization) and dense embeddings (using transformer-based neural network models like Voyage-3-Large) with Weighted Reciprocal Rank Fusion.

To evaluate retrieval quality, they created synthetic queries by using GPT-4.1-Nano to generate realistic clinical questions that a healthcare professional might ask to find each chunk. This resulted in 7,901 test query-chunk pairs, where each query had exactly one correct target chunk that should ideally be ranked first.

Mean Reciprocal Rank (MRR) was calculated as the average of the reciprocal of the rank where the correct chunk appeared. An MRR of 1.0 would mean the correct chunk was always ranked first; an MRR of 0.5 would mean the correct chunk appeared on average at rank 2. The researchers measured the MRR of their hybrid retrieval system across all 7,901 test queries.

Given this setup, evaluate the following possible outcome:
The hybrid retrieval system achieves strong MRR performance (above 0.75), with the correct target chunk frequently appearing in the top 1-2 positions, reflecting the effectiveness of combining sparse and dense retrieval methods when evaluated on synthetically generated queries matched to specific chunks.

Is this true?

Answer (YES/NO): YES